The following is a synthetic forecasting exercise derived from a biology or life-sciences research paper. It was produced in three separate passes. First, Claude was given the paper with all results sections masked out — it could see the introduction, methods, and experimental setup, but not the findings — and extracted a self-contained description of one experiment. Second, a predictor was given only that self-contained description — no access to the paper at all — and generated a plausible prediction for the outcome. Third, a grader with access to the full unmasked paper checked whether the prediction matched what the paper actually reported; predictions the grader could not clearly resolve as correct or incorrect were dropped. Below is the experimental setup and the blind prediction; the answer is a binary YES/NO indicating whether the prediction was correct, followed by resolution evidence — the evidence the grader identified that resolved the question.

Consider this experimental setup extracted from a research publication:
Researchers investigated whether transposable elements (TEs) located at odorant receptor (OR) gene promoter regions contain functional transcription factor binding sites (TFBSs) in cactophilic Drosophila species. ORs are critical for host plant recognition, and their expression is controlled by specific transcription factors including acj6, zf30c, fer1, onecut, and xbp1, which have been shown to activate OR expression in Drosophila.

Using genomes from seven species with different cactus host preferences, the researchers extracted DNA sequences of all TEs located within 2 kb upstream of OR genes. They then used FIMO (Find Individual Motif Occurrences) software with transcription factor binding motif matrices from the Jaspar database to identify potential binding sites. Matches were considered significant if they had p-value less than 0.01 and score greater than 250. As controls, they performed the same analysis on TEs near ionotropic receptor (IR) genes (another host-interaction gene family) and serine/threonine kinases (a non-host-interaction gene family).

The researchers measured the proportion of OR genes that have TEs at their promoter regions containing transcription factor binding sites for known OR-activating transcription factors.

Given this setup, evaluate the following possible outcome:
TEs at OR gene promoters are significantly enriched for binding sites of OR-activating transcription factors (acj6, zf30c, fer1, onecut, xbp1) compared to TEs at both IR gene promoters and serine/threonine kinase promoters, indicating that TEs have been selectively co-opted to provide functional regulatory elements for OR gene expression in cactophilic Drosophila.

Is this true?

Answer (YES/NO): NO